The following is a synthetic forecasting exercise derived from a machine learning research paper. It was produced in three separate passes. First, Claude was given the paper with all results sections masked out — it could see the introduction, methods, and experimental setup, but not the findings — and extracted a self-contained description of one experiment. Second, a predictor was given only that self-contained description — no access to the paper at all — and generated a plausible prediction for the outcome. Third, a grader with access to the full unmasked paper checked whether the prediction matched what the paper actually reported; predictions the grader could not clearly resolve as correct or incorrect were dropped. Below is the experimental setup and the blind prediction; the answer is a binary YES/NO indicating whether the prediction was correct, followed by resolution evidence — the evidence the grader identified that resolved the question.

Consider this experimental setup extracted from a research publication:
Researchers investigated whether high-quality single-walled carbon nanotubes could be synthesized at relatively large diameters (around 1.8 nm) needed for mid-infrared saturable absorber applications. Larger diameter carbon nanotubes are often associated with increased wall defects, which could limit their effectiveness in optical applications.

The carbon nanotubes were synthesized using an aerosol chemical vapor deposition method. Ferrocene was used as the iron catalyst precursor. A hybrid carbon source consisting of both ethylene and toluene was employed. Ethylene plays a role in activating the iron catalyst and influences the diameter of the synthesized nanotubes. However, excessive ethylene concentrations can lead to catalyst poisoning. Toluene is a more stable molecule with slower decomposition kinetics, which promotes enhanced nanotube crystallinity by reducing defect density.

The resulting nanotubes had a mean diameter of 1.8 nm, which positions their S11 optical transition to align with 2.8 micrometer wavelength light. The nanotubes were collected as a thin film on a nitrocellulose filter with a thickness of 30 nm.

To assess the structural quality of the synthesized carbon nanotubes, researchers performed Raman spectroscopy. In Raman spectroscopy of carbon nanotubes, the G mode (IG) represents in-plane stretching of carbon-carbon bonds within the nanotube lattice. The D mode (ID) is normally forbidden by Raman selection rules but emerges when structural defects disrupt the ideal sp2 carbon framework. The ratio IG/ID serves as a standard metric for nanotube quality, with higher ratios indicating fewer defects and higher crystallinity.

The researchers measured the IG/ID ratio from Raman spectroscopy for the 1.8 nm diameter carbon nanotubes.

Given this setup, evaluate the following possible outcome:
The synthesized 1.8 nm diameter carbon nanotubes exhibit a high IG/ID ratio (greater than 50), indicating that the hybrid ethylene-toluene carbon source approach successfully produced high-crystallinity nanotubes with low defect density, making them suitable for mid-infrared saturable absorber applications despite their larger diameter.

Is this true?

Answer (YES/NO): NO